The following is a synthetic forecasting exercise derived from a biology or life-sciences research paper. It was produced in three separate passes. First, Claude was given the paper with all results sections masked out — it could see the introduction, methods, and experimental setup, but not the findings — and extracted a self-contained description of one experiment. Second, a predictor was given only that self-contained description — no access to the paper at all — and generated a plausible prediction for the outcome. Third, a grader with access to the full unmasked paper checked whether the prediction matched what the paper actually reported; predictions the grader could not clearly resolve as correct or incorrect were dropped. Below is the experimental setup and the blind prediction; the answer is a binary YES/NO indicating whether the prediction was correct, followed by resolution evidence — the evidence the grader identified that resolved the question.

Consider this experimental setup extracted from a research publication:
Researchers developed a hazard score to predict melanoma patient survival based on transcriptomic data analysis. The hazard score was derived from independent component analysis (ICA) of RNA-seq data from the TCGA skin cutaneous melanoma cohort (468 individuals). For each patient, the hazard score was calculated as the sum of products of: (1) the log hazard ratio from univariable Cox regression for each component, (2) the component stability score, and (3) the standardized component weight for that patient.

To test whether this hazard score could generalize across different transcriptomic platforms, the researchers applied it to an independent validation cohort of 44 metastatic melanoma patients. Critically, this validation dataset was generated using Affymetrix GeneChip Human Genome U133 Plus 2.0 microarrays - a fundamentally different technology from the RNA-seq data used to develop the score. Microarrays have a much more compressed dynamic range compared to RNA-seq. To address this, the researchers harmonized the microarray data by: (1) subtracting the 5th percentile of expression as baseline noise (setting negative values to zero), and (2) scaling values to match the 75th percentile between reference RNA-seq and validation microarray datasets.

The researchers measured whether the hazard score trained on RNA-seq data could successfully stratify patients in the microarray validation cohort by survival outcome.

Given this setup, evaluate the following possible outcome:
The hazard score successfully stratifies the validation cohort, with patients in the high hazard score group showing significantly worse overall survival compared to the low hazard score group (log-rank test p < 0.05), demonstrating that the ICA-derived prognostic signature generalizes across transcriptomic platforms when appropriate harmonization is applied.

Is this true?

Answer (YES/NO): YES